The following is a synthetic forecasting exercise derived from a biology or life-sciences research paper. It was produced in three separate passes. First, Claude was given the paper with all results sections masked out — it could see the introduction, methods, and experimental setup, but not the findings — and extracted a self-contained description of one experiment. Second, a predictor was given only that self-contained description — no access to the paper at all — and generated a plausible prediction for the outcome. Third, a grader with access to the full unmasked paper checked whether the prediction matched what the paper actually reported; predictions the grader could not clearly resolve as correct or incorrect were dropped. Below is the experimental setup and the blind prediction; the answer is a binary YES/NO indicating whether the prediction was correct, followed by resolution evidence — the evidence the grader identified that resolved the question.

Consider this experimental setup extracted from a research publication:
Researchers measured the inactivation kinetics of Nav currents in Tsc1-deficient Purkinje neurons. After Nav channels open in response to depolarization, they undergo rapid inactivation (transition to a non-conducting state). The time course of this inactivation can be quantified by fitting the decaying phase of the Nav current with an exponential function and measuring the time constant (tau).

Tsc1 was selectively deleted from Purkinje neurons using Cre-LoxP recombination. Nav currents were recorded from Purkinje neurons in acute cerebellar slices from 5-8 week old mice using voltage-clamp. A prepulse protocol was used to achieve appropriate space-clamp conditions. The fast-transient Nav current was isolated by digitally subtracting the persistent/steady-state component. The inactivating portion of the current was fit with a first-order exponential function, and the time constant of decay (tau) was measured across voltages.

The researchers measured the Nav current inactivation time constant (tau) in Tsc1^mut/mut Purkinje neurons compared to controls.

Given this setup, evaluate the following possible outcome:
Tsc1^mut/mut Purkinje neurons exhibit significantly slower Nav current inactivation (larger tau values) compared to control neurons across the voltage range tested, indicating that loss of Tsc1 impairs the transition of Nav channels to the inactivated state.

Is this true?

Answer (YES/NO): NO